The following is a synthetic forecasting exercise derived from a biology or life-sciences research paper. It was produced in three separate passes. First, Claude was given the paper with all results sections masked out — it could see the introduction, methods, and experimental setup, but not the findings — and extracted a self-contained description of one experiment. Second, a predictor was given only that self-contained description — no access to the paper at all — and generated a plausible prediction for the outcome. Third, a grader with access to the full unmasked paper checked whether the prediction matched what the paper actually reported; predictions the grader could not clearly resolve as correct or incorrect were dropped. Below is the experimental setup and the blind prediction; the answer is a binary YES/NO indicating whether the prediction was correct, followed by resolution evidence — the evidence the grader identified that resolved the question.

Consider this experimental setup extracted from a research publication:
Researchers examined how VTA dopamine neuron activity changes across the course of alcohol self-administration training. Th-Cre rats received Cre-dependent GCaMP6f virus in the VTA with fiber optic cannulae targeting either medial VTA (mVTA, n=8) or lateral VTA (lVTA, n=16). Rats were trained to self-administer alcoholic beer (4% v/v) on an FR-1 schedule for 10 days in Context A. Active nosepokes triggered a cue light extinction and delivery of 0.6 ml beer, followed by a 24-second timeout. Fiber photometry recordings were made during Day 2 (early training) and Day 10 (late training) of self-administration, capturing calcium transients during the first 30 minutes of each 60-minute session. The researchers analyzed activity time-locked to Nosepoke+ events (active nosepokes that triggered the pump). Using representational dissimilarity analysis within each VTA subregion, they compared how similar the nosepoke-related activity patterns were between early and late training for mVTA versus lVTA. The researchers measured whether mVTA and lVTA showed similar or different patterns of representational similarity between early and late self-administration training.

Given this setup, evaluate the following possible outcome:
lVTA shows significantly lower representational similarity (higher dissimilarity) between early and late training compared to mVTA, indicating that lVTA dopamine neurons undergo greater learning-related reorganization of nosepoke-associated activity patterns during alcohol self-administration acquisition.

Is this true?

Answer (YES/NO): NO